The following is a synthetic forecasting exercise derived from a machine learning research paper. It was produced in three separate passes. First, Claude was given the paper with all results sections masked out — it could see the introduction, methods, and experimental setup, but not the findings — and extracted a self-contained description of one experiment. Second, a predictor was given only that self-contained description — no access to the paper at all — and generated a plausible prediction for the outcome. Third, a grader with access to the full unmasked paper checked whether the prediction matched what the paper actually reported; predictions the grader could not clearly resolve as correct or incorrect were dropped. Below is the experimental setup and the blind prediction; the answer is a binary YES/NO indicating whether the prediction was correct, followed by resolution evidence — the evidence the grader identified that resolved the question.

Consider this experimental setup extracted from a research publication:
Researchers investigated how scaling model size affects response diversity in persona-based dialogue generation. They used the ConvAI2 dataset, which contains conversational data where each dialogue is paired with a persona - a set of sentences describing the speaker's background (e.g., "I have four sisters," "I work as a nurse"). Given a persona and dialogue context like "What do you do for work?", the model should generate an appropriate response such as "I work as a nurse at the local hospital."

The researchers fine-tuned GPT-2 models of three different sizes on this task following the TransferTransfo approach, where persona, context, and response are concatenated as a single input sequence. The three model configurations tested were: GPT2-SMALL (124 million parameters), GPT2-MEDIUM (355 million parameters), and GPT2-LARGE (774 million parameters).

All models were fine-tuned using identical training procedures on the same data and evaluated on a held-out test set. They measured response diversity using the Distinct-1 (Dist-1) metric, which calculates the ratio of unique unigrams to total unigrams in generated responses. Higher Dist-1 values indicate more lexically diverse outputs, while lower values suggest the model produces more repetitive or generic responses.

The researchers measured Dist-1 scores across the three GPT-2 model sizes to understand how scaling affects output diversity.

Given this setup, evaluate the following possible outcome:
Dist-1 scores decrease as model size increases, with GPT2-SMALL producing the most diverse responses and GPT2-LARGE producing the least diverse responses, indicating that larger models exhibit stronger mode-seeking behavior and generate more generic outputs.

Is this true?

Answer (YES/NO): YES